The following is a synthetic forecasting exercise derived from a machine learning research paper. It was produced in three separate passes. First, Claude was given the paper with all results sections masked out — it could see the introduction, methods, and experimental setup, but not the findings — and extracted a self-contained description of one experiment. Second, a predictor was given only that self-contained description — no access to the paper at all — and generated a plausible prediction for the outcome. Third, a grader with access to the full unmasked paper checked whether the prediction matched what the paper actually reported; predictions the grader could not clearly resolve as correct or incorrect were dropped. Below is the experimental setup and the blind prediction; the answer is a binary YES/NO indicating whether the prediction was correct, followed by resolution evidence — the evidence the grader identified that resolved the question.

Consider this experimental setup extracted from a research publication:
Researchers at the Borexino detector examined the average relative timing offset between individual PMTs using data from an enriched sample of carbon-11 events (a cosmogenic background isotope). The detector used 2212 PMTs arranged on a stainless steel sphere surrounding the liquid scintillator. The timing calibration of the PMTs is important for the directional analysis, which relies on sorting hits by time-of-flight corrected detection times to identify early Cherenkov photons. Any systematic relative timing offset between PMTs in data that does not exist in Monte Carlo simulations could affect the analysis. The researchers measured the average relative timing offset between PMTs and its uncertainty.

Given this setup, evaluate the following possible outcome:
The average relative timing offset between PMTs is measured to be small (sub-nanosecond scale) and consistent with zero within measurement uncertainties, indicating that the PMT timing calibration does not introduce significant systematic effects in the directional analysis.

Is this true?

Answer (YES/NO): NO